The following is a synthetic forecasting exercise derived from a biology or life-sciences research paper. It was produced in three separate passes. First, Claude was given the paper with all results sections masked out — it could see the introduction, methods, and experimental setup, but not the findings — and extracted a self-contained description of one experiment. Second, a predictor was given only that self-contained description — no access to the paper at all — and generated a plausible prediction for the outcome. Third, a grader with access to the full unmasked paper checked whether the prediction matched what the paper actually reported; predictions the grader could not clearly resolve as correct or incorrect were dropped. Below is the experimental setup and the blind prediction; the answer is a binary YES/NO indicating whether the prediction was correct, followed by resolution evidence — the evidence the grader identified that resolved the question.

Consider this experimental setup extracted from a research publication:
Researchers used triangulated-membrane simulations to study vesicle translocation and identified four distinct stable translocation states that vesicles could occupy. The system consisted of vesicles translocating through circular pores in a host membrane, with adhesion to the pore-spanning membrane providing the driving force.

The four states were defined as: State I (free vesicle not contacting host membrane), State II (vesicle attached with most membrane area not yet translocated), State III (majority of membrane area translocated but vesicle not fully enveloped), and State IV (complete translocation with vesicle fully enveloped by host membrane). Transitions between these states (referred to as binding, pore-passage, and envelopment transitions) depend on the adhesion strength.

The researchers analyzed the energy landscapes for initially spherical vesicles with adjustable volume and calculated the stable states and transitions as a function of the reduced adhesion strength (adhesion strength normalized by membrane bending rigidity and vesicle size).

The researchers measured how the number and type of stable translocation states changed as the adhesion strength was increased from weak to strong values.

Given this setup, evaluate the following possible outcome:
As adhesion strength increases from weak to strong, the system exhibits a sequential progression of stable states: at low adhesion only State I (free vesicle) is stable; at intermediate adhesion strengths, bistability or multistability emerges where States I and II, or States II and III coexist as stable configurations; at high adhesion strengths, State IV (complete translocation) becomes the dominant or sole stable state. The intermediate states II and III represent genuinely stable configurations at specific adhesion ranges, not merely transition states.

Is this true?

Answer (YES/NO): YES